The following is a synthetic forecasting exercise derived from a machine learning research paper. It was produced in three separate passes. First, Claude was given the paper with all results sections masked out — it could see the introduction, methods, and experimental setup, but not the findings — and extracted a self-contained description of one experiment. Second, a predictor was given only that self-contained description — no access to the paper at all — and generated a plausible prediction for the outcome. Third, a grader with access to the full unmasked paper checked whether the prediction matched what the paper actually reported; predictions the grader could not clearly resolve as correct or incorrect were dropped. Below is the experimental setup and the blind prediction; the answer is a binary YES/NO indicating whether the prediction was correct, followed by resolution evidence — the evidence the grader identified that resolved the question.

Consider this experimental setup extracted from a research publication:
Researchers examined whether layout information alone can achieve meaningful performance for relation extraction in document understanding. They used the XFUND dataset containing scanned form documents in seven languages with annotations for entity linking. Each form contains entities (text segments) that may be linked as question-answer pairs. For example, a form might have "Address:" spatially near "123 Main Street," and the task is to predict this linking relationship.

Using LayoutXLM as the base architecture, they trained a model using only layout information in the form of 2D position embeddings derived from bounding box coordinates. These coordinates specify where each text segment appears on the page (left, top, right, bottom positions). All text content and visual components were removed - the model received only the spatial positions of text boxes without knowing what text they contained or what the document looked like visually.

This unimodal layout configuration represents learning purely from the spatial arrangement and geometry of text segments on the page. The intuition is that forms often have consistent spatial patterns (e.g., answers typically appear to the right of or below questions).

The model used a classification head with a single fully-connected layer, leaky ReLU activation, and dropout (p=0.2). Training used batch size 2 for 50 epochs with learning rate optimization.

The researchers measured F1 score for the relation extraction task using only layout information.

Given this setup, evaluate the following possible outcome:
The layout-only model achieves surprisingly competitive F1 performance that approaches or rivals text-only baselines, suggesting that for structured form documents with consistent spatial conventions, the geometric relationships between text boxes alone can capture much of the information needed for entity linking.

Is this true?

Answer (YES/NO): NO